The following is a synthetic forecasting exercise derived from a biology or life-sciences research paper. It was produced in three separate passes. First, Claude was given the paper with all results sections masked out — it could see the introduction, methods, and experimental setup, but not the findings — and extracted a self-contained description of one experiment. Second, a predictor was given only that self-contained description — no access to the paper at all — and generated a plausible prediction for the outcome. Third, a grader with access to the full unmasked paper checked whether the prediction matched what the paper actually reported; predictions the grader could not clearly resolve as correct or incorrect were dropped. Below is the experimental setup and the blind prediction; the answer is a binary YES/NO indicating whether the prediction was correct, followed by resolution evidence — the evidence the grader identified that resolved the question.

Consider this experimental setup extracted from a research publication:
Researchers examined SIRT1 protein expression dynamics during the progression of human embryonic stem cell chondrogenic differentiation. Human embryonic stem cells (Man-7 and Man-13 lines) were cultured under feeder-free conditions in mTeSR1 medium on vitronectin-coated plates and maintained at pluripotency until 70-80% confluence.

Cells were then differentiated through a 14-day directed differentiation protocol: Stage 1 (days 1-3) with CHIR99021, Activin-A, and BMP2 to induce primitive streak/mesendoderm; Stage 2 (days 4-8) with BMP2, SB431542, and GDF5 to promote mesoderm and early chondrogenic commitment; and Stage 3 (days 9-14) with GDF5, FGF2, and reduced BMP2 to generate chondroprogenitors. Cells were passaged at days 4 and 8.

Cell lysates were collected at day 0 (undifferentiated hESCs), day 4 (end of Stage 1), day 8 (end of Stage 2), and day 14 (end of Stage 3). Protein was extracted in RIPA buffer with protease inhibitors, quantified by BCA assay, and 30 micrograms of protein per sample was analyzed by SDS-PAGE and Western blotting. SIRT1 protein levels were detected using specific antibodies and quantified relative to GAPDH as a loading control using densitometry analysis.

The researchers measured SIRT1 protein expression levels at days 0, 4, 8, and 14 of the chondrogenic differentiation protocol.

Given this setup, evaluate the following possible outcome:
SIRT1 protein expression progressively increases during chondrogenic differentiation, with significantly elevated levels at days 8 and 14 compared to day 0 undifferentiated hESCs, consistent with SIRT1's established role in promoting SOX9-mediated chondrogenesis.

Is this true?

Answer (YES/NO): NO